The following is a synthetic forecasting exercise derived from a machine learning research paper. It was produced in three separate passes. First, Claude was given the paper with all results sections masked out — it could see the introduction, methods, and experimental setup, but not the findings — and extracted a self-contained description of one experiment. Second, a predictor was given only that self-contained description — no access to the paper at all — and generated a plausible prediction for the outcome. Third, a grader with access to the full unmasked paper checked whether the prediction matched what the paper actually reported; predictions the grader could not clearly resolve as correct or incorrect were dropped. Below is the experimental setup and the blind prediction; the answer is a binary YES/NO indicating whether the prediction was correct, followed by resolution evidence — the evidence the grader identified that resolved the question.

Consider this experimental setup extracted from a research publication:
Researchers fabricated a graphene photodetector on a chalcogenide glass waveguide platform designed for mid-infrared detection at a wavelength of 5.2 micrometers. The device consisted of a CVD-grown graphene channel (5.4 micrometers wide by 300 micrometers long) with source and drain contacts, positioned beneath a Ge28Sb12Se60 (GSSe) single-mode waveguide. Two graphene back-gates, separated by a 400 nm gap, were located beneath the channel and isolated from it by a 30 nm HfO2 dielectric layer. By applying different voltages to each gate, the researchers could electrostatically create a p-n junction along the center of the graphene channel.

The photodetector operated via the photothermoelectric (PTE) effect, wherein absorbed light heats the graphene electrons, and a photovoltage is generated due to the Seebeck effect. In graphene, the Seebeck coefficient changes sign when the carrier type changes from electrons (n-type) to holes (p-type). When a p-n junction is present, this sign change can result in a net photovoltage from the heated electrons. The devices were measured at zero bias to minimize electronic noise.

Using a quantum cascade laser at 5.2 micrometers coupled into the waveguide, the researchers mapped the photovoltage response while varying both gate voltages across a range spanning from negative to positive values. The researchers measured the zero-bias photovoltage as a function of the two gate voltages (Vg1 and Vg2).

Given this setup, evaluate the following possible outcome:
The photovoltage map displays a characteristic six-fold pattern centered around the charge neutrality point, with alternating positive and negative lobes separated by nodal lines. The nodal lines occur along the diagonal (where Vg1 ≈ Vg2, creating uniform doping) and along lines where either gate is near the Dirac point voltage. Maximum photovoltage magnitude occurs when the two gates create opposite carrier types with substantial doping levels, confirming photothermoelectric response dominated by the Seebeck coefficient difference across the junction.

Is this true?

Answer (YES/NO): YES